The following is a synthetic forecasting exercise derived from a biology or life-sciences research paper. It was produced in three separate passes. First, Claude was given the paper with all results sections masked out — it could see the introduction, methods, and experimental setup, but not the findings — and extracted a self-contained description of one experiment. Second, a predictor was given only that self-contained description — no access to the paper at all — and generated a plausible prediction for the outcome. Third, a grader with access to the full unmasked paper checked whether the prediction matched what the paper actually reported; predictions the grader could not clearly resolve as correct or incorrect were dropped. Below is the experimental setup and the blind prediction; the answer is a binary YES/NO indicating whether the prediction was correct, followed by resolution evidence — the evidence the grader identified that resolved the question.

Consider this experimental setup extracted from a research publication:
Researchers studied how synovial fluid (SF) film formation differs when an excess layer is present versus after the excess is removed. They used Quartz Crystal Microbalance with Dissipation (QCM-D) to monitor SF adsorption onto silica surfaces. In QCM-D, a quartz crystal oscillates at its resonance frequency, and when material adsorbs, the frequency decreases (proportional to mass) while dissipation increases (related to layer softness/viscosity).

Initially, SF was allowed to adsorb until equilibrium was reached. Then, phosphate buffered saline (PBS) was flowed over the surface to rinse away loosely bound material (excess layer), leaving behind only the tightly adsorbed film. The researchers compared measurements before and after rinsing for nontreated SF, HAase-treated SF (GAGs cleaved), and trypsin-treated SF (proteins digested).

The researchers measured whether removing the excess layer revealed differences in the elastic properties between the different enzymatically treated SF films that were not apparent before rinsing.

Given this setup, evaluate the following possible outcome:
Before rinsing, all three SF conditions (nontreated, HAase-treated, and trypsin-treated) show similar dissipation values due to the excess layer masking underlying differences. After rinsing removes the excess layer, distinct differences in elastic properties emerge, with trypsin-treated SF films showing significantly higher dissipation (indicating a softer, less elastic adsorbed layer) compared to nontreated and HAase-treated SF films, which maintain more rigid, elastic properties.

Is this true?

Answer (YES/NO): NO